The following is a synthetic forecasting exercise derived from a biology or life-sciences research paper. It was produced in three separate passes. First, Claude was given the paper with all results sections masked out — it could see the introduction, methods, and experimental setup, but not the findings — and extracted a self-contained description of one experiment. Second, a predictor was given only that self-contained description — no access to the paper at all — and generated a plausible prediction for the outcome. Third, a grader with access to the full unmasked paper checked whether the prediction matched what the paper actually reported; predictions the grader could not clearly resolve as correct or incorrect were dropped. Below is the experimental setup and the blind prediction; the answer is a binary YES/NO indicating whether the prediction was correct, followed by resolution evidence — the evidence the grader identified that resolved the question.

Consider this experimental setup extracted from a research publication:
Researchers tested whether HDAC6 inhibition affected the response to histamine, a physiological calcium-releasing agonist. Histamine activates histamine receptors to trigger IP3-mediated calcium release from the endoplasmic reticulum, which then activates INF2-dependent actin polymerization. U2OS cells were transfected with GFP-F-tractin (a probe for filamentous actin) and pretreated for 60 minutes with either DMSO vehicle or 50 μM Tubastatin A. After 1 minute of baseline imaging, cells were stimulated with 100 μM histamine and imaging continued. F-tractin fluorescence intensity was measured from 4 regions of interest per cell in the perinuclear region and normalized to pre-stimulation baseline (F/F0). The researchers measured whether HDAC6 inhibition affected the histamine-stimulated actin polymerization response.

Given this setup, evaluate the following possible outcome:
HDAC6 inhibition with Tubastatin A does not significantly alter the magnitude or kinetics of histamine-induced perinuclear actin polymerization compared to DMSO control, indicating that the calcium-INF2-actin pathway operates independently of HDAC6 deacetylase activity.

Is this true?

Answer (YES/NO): NO